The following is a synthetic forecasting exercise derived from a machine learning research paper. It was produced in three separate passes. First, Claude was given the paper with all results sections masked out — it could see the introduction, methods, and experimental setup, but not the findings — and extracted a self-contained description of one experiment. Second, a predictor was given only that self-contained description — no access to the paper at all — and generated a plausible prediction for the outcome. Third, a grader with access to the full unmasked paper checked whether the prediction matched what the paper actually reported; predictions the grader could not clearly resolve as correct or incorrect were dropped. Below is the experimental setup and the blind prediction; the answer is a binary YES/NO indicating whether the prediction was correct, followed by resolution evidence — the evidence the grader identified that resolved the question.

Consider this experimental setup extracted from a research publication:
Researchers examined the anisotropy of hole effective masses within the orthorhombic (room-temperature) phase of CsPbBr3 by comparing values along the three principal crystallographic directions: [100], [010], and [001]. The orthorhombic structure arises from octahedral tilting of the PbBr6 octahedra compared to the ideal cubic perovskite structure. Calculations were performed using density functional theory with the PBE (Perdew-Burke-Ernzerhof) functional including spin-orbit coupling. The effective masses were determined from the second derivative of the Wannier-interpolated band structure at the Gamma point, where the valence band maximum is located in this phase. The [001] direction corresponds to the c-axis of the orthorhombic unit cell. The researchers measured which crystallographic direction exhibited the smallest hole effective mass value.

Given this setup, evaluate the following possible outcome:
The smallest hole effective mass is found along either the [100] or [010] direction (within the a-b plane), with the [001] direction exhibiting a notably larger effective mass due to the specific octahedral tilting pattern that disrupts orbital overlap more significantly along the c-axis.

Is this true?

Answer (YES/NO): NO